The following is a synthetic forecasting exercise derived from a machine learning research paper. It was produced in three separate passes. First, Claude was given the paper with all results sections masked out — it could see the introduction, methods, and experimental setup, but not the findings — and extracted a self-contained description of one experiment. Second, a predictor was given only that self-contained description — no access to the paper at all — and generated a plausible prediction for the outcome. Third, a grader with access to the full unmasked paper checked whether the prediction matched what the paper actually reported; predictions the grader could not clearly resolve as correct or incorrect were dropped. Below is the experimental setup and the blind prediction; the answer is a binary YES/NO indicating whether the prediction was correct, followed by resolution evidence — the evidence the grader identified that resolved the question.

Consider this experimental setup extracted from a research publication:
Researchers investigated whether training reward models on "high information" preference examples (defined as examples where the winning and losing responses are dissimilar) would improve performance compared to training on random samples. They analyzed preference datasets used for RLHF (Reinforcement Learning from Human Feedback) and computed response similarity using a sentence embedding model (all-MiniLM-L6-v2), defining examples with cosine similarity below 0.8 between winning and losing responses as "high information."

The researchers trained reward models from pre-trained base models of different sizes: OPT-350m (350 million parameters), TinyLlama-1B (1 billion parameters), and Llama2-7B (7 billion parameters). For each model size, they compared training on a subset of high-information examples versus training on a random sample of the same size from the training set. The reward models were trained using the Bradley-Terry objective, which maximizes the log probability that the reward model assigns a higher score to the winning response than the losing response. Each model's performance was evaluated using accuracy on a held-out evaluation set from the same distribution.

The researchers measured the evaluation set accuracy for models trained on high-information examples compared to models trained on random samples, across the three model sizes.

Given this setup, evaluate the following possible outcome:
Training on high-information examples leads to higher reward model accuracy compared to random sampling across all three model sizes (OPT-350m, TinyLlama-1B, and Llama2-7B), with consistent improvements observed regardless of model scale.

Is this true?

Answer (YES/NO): NO